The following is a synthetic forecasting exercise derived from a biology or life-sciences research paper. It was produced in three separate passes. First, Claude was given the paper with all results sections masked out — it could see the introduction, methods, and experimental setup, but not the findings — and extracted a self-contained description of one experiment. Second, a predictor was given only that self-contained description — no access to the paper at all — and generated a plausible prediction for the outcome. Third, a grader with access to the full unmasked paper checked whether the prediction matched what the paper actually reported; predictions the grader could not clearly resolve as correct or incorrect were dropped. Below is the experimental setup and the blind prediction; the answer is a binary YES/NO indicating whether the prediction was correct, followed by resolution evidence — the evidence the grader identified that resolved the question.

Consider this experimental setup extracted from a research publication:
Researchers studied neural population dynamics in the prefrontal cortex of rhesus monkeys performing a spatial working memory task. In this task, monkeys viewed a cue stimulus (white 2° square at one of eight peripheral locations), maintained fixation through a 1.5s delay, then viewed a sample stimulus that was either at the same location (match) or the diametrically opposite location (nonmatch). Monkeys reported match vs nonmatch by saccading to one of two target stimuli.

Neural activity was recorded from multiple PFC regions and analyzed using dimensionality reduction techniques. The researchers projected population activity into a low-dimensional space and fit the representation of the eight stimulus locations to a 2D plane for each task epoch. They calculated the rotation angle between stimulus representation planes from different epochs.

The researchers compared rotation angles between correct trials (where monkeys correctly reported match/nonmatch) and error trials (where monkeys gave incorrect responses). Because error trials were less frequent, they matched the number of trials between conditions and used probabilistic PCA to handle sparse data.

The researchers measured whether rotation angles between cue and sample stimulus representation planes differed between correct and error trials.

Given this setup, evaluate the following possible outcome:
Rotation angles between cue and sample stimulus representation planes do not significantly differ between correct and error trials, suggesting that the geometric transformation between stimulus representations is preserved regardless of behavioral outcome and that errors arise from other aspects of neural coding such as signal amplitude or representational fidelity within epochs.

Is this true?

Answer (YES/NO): NO